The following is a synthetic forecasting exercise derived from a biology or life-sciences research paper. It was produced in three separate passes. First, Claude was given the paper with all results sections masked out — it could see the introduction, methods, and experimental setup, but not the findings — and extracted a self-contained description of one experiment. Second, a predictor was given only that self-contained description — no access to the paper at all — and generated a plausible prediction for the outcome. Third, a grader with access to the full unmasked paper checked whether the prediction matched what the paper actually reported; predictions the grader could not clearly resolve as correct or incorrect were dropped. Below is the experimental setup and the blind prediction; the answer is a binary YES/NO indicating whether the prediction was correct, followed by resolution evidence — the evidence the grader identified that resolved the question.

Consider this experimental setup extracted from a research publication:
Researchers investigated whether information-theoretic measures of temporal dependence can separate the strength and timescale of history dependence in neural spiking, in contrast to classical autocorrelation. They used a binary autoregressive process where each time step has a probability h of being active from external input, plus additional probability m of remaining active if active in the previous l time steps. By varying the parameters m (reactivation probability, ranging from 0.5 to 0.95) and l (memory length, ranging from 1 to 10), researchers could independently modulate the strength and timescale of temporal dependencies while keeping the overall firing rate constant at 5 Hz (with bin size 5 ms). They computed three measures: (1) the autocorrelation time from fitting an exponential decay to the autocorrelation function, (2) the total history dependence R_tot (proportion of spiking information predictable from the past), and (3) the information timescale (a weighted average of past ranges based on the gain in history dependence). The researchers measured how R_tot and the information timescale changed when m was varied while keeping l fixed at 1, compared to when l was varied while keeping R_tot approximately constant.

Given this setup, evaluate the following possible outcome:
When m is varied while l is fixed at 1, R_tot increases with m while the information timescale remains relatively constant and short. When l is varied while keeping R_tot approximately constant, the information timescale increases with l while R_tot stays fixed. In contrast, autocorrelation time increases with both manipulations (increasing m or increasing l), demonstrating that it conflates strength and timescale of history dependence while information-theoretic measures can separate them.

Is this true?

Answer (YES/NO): YES